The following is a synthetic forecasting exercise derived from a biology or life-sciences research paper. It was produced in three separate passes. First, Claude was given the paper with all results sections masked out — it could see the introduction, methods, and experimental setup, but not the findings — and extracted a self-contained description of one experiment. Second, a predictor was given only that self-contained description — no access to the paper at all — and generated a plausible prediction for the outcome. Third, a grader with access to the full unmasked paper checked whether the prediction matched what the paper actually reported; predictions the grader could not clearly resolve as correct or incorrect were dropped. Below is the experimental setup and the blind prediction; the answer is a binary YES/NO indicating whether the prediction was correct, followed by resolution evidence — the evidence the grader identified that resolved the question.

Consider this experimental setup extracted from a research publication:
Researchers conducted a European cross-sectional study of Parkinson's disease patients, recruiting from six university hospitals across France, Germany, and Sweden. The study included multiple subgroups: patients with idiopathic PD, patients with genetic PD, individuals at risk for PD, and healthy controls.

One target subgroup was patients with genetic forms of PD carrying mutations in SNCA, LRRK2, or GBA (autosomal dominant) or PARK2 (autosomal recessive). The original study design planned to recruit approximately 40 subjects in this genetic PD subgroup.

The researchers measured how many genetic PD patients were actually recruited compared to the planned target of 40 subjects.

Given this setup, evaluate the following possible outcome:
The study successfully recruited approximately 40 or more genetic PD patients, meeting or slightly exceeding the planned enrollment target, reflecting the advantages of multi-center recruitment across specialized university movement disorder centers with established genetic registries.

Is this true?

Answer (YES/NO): NO